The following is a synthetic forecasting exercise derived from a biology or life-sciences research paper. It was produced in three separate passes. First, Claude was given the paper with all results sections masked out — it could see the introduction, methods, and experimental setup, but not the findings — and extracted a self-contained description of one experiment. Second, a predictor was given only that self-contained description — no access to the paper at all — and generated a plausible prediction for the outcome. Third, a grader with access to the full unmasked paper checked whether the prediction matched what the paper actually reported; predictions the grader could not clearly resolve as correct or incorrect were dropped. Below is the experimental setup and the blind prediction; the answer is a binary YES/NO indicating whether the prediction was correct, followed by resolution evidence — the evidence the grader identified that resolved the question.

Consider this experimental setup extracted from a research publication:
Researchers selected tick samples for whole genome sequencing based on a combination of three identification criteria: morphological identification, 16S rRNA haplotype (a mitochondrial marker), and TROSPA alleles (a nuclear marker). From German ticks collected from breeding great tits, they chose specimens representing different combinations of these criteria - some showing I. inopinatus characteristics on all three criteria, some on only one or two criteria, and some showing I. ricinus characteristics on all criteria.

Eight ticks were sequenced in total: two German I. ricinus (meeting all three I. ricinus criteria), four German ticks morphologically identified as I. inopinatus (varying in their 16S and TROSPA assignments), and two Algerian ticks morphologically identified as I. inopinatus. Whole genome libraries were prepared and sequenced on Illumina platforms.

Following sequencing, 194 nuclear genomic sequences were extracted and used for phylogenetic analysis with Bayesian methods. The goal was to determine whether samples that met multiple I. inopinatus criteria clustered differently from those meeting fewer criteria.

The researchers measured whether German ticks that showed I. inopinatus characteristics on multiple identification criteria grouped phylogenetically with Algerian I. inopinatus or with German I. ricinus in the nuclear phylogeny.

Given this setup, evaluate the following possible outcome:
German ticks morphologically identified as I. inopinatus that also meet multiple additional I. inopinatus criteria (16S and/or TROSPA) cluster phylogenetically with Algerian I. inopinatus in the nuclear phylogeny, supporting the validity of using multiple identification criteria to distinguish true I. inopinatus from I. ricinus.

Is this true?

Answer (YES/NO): NO